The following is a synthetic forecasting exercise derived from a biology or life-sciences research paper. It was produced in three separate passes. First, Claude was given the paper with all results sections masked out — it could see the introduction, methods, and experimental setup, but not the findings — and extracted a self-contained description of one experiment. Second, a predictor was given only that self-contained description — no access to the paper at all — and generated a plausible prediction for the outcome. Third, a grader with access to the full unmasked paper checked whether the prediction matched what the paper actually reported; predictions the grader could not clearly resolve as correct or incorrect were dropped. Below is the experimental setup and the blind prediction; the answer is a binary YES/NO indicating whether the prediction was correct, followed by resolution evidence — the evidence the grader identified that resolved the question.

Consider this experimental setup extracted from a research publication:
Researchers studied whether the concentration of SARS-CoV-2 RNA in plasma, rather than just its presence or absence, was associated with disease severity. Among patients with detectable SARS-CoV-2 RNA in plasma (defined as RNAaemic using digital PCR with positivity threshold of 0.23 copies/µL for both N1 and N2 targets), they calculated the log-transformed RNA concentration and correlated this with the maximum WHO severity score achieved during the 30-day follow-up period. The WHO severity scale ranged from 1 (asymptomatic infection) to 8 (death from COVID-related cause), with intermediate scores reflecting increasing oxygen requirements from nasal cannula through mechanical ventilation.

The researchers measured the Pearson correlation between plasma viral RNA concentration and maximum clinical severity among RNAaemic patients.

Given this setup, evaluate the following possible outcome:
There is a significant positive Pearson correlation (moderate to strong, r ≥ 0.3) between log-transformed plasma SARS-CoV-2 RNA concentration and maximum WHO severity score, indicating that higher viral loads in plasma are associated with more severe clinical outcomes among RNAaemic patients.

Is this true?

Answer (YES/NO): YES